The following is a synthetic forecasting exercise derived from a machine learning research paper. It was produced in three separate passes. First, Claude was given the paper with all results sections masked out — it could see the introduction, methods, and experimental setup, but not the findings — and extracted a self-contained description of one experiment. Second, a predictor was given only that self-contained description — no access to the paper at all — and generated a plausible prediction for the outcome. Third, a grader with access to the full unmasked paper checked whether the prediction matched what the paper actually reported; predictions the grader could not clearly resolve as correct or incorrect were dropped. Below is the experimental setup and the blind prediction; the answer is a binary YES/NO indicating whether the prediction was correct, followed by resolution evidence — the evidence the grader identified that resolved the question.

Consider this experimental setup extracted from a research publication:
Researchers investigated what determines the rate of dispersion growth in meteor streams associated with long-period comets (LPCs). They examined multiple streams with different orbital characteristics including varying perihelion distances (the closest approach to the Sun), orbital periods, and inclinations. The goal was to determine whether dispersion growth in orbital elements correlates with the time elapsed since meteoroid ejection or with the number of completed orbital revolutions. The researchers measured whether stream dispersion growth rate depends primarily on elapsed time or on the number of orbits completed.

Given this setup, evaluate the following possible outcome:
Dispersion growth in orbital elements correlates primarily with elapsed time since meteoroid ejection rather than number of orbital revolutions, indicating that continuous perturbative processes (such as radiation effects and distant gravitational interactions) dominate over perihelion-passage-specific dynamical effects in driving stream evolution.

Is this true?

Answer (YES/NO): NO